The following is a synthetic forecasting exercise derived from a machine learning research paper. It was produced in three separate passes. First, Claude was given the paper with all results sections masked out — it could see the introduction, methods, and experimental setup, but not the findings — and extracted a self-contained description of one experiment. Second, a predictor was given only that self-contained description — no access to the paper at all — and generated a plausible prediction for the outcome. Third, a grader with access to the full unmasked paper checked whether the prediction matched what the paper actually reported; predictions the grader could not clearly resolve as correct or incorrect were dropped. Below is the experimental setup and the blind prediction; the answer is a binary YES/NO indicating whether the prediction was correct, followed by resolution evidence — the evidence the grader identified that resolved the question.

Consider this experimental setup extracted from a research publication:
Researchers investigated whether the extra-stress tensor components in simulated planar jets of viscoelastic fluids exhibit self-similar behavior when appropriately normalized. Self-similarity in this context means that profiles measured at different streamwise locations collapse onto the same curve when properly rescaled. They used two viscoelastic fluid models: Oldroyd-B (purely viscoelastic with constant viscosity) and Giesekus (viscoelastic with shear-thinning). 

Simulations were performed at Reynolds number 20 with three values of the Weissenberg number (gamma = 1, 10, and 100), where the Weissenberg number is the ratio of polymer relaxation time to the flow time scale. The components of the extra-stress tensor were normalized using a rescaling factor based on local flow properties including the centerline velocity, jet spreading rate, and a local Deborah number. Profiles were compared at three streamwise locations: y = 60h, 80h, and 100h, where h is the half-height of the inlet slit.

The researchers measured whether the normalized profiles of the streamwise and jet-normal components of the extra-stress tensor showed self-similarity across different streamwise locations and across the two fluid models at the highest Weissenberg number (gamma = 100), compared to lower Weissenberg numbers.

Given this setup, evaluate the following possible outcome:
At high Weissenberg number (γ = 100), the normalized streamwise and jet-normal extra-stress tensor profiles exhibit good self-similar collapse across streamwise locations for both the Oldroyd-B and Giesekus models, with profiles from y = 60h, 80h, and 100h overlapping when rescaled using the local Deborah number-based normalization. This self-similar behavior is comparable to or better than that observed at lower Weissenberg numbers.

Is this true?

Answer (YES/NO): NO